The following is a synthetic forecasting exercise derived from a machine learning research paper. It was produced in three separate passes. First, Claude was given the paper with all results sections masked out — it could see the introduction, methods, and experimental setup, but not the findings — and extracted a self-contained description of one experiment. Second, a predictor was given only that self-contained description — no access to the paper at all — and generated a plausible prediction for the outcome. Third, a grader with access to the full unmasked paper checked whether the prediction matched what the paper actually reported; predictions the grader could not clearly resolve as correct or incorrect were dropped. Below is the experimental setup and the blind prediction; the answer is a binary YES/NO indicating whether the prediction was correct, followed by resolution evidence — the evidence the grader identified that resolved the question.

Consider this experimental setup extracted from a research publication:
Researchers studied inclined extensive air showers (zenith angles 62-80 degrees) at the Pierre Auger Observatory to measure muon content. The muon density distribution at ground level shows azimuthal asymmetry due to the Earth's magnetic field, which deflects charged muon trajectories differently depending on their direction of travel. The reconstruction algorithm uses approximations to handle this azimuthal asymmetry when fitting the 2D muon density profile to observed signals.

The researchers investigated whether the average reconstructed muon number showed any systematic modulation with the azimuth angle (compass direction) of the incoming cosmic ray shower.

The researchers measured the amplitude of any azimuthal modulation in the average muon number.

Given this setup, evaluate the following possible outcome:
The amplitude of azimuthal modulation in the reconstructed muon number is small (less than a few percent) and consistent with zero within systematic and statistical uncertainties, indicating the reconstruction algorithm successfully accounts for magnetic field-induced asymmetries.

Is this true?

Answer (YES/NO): NO